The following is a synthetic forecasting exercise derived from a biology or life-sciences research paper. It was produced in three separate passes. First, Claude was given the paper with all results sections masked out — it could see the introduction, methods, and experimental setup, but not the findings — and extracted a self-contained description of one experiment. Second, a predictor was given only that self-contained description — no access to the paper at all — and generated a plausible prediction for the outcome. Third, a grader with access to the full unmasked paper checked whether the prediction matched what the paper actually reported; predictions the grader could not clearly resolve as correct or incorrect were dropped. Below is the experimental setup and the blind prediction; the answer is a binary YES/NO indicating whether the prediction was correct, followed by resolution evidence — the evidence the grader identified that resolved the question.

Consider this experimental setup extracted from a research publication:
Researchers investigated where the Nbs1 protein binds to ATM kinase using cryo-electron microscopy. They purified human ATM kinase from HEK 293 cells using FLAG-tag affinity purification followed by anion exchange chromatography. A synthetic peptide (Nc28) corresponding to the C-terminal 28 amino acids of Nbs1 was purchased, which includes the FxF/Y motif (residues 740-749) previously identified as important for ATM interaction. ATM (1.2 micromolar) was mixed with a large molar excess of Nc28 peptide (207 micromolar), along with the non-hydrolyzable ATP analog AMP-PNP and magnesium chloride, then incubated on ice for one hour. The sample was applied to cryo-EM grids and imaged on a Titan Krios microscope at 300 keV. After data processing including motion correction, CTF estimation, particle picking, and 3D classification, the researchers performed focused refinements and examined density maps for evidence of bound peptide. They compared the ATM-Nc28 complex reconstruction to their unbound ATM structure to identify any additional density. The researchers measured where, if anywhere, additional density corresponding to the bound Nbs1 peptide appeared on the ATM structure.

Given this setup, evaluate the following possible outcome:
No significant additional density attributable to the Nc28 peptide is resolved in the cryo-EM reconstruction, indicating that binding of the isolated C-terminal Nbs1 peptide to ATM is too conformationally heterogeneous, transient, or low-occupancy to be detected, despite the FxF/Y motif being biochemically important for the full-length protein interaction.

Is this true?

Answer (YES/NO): NO